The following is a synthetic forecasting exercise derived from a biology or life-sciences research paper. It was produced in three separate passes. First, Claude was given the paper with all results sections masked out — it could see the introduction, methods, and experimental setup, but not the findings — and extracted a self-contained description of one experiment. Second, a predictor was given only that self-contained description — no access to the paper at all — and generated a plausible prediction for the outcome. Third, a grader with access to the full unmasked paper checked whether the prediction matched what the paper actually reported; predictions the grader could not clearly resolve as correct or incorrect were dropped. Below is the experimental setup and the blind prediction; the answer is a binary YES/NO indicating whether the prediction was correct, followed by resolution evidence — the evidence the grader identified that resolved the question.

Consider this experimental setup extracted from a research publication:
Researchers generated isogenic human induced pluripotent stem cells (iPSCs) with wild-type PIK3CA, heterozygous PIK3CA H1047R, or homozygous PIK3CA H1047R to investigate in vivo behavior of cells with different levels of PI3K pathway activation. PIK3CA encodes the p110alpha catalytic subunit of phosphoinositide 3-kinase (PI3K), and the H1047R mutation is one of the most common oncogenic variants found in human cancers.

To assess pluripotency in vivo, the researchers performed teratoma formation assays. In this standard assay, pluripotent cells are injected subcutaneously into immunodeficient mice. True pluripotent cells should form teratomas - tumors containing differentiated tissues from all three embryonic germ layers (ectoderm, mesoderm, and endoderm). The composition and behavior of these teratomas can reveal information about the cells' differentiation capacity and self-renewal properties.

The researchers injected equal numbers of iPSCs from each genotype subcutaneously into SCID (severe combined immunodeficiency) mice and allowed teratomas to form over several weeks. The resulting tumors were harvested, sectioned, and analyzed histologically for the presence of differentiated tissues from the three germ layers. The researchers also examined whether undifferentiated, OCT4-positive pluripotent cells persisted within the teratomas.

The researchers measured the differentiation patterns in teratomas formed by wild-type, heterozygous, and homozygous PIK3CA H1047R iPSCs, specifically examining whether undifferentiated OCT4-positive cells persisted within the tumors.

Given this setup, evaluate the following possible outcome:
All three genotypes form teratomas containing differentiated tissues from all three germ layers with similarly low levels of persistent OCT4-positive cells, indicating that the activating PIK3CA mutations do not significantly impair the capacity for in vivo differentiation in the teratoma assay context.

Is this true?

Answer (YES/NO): NO